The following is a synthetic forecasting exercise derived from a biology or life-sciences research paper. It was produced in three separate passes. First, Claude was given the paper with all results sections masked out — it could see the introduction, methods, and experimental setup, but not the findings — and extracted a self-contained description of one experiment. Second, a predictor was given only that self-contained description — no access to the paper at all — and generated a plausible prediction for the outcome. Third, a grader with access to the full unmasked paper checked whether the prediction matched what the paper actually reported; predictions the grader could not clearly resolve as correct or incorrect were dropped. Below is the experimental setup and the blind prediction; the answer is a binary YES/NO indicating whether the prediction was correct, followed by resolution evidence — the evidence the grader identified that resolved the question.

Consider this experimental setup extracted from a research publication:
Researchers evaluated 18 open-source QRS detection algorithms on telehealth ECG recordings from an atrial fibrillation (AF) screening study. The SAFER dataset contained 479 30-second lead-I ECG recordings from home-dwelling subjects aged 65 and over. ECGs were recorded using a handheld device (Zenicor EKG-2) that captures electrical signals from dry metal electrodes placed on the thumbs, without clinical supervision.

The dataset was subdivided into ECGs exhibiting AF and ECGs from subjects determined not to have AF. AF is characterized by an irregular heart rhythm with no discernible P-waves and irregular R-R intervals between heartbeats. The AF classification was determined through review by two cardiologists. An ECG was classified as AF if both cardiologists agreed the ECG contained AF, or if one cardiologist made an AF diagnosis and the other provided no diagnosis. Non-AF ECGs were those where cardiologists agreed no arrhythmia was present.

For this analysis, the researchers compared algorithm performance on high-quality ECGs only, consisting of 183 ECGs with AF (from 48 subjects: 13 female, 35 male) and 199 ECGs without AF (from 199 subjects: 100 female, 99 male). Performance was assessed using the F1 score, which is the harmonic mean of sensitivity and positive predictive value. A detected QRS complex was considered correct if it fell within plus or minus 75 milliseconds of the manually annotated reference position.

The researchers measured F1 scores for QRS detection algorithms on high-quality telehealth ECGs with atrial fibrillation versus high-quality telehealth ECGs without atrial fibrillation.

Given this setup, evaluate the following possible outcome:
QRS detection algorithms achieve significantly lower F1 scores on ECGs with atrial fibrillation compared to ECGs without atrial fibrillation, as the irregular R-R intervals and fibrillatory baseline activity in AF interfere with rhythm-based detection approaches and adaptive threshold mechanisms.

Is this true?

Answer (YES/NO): NO